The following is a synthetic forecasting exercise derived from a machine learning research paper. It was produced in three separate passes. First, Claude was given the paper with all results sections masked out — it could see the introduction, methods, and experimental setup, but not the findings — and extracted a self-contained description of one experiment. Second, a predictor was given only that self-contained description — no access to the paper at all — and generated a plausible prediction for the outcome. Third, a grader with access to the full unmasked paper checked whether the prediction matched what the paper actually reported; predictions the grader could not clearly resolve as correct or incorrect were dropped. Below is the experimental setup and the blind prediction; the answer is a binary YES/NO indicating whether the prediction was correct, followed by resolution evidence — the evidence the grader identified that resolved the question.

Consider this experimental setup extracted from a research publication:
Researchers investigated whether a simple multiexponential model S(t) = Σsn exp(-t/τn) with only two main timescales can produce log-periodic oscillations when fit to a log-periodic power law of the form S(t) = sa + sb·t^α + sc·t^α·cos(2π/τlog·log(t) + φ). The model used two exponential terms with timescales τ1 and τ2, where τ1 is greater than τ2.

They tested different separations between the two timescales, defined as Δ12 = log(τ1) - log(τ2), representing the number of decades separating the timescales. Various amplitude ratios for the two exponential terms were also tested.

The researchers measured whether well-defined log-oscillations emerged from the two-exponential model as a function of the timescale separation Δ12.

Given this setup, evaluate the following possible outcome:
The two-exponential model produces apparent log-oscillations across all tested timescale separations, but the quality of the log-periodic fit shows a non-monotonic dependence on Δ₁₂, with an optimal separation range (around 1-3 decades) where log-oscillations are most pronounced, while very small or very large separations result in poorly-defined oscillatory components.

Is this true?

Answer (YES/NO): NO